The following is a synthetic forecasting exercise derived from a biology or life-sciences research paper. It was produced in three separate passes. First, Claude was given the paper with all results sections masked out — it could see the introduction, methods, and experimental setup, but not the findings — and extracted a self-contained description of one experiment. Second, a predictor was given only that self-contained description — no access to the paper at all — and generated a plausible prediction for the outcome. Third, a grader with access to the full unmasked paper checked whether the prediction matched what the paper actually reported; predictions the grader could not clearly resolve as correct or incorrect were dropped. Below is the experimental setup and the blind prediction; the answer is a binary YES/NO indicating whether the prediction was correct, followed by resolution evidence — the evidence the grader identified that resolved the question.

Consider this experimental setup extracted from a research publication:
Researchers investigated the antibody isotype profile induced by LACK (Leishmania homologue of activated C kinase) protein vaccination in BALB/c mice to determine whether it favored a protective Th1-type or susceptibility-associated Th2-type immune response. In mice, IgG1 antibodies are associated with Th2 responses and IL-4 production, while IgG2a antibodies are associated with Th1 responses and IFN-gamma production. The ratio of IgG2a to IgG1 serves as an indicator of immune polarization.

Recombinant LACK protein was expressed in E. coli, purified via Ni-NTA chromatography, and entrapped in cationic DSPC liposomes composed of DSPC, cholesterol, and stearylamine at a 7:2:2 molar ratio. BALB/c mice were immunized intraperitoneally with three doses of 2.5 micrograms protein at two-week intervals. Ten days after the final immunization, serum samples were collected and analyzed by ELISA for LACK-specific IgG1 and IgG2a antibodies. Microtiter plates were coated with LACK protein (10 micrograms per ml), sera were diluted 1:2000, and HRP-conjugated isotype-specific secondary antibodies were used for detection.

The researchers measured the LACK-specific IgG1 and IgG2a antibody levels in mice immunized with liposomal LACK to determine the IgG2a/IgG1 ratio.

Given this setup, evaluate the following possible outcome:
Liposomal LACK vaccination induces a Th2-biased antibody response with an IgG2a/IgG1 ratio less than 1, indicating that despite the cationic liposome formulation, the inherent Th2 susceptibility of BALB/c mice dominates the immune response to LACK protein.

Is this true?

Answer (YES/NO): YES